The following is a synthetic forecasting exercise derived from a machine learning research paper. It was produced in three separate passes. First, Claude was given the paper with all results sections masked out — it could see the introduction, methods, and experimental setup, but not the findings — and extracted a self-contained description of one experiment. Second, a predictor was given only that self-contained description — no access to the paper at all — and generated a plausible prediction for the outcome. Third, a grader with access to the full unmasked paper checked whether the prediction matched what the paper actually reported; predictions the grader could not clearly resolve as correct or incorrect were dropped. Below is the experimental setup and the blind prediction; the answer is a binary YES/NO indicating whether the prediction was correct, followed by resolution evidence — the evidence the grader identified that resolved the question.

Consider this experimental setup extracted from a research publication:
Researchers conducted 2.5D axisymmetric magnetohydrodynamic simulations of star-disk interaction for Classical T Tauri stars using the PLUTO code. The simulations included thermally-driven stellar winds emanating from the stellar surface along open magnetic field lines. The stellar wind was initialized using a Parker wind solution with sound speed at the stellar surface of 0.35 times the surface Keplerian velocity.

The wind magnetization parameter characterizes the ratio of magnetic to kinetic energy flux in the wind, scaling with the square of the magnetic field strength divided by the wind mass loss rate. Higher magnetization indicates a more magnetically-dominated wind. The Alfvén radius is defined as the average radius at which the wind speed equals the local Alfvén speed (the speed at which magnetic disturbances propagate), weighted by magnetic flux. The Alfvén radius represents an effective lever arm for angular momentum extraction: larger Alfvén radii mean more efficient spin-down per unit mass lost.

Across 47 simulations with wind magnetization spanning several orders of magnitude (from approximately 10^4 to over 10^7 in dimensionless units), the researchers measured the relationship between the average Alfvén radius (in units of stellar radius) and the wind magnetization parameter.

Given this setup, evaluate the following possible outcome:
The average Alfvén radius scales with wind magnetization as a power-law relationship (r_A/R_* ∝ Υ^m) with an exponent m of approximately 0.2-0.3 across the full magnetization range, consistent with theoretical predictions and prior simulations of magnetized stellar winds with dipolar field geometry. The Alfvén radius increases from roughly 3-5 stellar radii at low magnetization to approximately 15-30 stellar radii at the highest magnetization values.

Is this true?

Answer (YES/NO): NO